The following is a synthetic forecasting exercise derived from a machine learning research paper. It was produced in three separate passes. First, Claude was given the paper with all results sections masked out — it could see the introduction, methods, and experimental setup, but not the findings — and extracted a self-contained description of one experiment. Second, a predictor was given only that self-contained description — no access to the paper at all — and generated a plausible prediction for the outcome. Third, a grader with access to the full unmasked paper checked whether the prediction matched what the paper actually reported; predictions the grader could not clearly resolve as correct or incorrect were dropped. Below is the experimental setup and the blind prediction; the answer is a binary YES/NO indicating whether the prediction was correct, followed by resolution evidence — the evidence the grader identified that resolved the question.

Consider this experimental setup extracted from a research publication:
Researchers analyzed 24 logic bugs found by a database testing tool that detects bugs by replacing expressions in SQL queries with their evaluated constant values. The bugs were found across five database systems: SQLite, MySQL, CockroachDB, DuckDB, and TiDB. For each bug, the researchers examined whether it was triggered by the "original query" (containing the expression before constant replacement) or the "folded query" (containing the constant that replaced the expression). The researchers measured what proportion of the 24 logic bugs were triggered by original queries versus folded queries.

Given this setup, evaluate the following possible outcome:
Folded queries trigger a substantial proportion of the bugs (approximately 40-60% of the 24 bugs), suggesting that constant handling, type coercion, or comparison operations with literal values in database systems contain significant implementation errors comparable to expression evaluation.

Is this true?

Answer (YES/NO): YES